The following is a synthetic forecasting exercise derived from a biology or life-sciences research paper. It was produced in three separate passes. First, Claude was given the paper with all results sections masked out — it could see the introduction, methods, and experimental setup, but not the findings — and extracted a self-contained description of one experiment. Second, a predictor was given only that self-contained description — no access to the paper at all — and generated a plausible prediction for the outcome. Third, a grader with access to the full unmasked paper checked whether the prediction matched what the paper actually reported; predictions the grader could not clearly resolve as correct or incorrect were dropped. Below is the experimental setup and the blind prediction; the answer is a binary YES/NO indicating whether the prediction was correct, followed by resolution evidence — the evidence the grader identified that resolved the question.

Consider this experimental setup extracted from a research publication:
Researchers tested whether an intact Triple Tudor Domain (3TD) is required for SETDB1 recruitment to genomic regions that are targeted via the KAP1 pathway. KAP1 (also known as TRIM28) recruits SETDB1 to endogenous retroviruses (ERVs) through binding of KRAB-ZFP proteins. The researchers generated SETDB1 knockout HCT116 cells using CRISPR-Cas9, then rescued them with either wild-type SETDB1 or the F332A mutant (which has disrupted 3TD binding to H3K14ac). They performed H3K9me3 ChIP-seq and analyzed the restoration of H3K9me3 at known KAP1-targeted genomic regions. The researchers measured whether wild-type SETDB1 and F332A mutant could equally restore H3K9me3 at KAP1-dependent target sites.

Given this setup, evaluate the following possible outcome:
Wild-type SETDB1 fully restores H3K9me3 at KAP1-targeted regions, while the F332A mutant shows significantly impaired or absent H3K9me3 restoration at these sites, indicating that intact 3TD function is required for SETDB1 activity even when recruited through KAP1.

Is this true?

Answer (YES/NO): NO